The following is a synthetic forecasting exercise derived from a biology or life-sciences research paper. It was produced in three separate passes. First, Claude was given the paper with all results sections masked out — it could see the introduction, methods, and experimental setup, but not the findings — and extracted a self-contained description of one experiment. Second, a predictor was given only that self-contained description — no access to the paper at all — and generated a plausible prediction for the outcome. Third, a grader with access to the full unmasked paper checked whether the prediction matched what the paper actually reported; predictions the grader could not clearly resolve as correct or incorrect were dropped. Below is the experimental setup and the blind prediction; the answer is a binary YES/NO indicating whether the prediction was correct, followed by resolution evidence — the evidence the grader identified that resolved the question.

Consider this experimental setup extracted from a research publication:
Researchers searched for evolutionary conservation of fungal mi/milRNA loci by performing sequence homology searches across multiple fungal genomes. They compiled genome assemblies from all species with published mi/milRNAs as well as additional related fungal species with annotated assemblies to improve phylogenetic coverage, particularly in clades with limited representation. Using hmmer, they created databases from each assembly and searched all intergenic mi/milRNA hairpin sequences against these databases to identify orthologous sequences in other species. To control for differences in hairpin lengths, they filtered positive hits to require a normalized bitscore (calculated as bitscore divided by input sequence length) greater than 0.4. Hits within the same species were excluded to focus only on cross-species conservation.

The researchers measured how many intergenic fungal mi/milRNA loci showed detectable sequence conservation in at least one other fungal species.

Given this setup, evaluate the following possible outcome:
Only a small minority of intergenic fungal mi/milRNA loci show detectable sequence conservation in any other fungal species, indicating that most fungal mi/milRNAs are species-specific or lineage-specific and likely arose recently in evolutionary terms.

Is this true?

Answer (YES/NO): YES